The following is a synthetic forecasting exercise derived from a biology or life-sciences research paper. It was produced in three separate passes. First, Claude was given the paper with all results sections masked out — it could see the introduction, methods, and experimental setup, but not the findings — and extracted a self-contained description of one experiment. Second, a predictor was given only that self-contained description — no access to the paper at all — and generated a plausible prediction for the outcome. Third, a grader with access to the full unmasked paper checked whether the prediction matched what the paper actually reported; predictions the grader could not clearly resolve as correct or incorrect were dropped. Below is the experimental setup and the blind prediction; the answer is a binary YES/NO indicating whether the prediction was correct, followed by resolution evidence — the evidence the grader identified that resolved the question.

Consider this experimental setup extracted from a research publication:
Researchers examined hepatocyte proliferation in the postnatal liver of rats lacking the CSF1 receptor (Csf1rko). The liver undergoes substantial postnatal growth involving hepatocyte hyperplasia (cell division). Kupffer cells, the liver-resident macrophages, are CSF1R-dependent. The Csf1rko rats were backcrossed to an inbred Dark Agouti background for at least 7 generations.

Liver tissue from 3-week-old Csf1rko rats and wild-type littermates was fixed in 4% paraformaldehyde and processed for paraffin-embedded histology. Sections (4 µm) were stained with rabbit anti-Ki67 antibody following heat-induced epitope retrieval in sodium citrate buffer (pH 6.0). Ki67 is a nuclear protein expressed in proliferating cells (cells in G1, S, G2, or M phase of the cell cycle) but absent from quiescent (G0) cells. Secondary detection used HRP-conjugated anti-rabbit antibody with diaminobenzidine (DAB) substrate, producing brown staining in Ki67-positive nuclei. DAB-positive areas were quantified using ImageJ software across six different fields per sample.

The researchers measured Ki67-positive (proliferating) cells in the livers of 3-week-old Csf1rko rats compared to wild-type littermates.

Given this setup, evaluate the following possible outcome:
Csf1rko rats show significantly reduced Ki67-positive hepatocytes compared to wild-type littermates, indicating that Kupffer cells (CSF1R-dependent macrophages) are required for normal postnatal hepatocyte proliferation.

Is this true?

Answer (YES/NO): YES